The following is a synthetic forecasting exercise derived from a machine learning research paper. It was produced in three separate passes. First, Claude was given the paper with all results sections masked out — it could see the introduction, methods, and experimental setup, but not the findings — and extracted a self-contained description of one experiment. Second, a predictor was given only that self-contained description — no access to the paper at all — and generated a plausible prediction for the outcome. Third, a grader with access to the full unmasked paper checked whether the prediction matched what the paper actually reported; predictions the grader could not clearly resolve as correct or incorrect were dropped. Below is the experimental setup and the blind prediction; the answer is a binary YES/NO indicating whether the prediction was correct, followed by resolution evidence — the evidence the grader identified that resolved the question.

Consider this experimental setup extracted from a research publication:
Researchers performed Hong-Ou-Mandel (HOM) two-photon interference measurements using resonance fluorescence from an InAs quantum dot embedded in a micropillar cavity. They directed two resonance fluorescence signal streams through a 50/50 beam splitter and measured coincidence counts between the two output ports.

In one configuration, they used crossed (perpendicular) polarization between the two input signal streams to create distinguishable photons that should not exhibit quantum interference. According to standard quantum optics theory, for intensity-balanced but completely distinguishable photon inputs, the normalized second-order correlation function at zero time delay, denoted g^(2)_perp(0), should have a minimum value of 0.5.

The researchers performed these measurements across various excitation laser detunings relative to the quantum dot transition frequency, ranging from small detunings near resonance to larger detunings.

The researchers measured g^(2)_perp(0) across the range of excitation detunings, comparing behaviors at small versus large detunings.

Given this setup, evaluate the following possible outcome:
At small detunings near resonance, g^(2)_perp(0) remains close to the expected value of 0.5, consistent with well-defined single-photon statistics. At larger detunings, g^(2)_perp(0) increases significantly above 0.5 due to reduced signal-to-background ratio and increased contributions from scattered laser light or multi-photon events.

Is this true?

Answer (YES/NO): NO